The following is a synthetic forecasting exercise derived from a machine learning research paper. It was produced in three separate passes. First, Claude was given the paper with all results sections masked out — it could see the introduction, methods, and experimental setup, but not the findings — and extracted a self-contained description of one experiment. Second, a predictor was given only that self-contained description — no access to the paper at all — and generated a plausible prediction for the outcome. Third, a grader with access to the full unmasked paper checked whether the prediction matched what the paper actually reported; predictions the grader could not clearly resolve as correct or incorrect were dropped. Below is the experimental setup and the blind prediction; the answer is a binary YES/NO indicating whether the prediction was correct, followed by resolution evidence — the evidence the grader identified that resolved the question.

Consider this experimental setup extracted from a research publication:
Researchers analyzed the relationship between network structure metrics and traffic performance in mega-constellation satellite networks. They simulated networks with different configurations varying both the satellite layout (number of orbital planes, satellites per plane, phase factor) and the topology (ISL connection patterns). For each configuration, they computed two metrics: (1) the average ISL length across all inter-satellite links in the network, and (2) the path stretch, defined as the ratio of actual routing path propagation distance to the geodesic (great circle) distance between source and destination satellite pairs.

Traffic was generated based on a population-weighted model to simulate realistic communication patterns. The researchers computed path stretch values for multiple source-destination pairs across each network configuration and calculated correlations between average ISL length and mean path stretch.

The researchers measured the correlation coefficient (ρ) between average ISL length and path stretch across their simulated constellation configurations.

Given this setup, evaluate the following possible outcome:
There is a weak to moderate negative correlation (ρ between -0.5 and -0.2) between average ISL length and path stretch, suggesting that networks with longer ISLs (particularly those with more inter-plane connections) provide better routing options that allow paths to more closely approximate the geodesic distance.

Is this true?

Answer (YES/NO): NO